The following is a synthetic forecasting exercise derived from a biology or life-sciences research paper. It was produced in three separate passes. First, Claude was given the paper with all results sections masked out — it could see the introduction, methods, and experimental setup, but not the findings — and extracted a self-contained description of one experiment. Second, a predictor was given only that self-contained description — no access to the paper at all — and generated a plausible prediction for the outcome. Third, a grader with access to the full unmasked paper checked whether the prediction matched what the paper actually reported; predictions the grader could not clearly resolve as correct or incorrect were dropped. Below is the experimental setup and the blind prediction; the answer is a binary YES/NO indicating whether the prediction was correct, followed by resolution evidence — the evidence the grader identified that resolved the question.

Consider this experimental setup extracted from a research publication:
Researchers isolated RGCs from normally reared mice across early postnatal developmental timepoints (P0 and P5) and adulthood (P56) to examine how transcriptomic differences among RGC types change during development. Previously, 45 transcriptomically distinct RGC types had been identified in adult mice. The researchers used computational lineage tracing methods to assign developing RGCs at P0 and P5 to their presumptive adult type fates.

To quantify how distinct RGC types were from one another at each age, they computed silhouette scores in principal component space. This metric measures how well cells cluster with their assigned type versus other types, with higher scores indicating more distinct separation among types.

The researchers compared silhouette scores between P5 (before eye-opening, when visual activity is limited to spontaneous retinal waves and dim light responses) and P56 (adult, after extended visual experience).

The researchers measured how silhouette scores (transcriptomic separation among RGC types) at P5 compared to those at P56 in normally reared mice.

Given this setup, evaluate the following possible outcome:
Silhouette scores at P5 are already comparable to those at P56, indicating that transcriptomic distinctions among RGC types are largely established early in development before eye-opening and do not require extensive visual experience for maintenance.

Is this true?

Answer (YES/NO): NO